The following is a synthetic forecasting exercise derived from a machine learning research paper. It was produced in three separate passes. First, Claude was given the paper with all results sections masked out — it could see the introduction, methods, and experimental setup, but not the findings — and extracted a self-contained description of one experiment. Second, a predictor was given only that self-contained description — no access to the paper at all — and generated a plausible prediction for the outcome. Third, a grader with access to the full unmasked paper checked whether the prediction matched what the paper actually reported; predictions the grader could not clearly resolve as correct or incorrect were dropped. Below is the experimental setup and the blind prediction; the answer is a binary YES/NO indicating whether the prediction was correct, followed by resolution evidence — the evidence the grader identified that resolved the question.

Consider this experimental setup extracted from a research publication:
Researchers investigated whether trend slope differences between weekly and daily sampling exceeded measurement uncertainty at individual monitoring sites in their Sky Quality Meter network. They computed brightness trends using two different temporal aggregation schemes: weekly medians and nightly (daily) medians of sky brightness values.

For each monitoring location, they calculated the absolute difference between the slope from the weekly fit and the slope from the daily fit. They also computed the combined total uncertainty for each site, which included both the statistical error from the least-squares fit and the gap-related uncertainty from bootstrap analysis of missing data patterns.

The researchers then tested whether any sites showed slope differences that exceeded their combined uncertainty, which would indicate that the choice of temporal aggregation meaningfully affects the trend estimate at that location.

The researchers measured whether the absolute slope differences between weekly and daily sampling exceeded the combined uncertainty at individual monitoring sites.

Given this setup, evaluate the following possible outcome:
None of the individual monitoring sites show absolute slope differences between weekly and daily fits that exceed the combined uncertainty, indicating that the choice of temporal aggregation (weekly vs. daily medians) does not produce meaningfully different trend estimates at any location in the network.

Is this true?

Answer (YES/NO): YES